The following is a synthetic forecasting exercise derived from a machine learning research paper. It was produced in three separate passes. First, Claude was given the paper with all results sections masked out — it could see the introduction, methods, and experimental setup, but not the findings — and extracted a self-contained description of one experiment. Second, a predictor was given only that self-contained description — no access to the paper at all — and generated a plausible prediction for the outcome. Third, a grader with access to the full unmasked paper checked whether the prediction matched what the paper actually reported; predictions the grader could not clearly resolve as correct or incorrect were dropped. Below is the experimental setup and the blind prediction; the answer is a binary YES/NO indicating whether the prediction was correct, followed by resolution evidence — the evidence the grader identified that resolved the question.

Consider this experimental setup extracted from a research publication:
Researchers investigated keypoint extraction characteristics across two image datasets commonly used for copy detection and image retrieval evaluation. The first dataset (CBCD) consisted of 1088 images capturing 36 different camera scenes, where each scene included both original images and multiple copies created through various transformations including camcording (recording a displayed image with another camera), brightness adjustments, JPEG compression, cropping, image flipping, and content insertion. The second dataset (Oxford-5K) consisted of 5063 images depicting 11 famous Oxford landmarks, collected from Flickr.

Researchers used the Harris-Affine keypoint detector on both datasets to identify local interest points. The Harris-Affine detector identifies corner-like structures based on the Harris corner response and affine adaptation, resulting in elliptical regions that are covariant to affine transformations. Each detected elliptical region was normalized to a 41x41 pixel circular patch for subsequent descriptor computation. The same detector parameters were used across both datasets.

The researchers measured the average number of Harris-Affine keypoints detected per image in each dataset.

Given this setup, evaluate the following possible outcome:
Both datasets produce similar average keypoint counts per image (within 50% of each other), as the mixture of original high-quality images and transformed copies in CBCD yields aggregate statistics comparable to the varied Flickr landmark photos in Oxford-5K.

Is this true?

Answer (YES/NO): NO